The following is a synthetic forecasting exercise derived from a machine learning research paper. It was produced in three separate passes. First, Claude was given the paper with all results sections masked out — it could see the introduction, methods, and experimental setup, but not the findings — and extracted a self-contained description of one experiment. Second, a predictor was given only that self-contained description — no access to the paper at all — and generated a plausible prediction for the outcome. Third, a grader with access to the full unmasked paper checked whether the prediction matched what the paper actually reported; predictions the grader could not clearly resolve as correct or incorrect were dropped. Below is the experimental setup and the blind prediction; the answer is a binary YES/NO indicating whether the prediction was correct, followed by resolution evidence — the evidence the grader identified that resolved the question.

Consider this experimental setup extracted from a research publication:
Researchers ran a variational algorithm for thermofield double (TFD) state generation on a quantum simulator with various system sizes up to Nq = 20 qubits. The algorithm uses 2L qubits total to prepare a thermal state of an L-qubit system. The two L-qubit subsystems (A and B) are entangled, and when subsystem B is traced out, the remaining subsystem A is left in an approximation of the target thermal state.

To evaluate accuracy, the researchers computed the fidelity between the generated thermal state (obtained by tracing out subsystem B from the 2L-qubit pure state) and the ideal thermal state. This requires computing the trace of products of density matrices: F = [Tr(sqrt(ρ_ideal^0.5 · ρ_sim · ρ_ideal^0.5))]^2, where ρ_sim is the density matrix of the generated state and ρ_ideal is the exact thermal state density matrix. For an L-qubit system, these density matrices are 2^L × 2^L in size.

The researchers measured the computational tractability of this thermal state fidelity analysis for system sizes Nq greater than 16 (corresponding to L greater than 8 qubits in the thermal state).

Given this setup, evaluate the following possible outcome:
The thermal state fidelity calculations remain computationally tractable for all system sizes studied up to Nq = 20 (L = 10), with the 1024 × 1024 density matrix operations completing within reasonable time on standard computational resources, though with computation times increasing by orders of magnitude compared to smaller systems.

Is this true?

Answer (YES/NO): NO